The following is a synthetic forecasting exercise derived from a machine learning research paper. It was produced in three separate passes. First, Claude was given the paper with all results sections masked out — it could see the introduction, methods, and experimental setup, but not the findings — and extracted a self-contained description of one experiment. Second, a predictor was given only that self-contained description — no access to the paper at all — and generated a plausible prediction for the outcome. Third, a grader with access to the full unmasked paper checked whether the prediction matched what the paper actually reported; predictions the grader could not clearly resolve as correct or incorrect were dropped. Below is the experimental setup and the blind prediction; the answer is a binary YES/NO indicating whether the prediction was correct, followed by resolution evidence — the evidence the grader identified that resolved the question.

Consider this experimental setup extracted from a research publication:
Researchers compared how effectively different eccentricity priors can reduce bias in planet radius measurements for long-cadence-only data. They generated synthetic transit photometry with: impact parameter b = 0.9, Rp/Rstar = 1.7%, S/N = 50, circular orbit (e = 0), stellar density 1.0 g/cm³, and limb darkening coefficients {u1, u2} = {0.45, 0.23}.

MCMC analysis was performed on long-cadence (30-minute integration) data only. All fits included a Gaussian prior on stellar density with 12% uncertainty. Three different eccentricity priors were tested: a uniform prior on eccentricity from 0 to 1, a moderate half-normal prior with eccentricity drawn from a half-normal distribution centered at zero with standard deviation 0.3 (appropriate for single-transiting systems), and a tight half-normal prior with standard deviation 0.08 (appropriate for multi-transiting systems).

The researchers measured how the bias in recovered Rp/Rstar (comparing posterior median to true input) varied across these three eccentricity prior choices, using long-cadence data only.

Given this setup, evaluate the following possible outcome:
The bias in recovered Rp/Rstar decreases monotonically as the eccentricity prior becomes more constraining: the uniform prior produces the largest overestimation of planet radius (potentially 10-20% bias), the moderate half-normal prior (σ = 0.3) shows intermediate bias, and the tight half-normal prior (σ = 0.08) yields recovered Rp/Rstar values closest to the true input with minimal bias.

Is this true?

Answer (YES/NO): NO